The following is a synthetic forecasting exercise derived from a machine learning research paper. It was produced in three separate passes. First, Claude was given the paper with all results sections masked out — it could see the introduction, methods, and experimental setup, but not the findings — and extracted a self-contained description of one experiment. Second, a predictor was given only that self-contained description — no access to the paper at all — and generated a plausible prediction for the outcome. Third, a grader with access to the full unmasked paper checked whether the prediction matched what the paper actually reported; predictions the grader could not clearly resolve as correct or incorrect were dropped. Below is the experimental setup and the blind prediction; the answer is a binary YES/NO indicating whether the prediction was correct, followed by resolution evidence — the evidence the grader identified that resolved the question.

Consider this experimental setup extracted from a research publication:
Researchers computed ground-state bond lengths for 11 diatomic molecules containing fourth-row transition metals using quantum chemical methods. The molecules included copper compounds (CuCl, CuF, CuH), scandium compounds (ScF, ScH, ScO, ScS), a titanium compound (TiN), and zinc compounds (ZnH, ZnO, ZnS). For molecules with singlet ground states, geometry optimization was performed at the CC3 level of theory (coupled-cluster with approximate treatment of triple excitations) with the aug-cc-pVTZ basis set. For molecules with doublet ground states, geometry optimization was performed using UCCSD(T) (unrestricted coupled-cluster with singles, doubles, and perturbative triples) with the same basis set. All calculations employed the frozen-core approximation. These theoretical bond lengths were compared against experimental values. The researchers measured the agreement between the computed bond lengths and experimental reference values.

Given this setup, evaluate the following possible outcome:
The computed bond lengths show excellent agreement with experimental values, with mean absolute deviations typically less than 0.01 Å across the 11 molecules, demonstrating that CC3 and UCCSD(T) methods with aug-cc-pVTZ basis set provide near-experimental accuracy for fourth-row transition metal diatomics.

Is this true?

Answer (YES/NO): NO